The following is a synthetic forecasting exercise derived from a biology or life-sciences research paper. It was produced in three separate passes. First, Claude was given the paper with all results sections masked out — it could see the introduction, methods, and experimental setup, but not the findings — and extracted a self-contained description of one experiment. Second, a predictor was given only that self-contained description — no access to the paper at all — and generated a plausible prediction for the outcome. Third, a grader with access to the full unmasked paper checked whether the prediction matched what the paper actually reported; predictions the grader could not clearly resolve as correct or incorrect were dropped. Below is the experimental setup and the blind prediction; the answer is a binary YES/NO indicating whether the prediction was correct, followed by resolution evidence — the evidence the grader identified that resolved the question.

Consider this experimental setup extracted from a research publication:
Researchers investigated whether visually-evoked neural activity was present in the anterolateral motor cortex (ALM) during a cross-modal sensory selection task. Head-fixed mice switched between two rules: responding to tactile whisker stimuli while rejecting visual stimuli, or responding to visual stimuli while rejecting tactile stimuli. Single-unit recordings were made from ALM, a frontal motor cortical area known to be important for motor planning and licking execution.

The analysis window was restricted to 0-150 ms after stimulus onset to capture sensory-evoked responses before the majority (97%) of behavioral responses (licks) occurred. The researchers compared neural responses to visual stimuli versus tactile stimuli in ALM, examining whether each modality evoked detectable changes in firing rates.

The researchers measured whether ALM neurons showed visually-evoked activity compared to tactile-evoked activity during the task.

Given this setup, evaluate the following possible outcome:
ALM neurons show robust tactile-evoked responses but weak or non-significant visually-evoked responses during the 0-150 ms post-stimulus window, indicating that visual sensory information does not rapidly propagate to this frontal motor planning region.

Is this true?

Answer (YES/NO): YES